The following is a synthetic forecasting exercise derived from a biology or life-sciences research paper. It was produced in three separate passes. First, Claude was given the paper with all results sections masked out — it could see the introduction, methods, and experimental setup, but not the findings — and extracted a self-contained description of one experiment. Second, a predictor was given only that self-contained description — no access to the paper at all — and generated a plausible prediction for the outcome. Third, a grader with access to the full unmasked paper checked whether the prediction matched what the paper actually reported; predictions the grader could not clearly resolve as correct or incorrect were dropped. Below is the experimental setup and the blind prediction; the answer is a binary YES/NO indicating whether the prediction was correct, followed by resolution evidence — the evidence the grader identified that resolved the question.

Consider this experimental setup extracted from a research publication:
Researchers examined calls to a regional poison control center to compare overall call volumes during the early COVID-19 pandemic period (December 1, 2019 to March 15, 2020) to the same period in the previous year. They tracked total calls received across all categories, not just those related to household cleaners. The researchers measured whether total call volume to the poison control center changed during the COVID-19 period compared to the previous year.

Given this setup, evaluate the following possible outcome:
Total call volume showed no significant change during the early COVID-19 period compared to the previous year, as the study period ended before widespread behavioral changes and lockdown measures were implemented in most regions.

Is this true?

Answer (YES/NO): YES